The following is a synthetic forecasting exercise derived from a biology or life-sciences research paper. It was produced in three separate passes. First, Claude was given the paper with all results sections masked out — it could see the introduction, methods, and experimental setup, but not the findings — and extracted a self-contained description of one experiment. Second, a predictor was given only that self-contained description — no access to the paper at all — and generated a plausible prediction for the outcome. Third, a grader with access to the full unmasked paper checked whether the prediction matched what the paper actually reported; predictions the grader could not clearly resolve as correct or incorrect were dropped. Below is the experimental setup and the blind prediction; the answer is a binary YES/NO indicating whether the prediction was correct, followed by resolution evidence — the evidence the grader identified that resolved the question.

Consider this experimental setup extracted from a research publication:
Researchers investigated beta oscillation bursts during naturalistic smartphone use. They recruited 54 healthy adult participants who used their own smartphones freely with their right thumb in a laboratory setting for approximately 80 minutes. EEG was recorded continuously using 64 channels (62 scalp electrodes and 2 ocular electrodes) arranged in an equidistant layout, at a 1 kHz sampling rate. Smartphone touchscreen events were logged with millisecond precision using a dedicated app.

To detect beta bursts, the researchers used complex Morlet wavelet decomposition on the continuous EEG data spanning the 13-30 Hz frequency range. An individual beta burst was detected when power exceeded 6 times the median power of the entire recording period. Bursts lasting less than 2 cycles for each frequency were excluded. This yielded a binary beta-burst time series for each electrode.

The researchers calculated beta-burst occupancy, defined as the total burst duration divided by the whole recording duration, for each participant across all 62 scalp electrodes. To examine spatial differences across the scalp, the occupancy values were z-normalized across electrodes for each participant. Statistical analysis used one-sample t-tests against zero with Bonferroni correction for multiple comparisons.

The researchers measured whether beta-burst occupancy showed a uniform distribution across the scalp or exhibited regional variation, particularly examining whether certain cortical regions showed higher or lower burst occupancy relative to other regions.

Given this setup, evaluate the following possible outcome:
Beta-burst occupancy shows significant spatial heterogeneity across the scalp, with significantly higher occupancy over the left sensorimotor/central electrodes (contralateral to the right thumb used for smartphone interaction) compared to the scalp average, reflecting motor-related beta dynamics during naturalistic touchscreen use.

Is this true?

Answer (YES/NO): NO